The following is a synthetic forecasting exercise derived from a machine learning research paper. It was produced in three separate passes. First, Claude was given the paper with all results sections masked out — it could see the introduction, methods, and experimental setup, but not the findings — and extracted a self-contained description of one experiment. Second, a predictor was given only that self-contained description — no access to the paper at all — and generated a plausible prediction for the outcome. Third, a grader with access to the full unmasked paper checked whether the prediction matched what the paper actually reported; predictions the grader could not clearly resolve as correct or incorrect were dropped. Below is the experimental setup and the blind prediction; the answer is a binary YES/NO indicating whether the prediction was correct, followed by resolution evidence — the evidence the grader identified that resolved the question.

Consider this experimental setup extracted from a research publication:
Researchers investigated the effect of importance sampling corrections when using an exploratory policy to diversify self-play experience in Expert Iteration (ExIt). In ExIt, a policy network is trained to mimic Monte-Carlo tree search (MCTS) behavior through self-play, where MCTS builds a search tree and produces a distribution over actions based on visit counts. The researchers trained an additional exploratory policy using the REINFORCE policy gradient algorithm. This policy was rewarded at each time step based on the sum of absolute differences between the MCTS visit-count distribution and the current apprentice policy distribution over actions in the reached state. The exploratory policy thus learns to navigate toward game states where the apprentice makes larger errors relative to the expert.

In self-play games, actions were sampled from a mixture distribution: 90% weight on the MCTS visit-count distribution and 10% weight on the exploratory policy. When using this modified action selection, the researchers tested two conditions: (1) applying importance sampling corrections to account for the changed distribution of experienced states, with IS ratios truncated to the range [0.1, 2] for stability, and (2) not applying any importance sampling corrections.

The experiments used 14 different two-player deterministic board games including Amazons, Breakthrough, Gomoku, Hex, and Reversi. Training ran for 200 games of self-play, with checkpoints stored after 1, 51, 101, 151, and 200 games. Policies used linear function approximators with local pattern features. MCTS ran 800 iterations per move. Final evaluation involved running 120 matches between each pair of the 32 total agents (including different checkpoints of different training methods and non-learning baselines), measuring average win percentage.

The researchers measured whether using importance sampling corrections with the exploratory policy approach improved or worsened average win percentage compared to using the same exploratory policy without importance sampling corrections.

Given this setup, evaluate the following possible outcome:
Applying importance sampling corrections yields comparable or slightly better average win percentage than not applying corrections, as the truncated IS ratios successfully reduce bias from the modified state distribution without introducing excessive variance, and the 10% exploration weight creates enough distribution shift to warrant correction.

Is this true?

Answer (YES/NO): NO